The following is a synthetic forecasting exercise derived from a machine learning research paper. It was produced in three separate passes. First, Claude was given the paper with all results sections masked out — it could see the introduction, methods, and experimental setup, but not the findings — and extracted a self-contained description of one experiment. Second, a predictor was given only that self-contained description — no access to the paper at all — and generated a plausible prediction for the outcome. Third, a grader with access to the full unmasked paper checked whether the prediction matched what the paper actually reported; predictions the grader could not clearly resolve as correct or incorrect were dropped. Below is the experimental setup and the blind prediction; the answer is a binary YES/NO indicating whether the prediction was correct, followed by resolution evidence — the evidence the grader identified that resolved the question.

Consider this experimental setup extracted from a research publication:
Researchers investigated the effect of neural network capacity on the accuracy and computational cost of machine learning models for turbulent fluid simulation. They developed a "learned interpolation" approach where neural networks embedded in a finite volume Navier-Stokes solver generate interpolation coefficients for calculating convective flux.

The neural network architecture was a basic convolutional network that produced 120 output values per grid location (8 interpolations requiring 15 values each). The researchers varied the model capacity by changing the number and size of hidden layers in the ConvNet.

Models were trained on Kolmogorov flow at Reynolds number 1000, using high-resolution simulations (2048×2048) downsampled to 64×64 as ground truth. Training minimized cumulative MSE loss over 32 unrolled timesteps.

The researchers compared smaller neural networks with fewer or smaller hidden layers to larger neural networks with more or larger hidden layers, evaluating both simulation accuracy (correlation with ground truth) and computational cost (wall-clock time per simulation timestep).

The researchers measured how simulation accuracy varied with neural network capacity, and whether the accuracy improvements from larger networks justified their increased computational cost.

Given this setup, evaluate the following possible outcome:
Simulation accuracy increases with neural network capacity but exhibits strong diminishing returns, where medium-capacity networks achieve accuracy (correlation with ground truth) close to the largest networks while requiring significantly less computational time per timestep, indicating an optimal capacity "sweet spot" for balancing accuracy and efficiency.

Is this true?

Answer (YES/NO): YES